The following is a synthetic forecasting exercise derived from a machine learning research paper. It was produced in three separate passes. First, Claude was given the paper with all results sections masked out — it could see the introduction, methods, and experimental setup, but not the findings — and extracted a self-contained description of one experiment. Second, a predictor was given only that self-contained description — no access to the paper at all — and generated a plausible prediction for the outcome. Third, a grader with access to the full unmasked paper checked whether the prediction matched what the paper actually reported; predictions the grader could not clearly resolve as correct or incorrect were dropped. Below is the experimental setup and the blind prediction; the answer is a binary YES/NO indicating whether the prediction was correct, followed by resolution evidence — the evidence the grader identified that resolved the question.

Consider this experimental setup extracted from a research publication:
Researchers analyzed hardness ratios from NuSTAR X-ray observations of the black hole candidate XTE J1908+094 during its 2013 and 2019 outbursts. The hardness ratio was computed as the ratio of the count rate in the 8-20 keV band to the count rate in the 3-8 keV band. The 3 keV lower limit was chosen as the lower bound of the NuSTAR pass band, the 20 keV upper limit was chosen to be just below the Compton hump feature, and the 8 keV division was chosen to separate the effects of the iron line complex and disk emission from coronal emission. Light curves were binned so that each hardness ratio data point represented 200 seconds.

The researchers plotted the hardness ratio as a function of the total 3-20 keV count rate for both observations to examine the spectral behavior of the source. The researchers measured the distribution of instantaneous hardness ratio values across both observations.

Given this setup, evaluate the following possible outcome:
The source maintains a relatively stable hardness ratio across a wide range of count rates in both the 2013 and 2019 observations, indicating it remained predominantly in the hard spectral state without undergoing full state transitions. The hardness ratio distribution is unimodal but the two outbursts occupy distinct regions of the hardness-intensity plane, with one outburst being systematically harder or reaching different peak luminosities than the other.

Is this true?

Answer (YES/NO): NO